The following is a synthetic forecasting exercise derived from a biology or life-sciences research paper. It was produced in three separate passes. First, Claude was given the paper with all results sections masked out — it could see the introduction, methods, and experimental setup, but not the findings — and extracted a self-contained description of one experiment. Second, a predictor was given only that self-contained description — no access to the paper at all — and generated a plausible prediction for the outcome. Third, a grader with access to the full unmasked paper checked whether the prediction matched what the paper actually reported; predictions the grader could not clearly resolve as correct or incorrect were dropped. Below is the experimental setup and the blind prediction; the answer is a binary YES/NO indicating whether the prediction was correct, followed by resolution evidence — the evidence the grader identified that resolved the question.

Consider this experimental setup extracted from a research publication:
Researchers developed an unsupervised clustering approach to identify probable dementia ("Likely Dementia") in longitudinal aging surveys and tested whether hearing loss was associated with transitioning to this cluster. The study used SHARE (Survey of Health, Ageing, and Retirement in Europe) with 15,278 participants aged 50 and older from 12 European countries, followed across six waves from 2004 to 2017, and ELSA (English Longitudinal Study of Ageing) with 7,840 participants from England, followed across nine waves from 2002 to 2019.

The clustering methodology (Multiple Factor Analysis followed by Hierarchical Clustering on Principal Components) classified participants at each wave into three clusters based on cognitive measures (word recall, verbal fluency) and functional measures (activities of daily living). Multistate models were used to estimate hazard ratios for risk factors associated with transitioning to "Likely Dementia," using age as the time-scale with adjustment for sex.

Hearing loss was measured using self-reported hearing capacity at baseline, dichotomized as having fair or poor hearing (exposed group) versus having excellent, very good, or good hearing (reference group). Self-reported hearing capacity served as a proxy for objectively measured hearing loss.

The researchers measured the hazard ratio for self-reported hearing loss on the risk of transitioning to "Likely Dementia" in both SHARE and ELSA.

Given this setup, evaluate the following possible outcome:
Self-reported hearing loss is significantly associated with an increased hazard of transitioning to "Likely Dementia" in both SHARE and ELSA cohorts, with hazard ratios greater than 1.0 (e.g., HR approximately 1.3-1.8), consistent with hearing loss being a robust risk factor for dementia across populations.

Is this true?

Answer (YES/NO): YES